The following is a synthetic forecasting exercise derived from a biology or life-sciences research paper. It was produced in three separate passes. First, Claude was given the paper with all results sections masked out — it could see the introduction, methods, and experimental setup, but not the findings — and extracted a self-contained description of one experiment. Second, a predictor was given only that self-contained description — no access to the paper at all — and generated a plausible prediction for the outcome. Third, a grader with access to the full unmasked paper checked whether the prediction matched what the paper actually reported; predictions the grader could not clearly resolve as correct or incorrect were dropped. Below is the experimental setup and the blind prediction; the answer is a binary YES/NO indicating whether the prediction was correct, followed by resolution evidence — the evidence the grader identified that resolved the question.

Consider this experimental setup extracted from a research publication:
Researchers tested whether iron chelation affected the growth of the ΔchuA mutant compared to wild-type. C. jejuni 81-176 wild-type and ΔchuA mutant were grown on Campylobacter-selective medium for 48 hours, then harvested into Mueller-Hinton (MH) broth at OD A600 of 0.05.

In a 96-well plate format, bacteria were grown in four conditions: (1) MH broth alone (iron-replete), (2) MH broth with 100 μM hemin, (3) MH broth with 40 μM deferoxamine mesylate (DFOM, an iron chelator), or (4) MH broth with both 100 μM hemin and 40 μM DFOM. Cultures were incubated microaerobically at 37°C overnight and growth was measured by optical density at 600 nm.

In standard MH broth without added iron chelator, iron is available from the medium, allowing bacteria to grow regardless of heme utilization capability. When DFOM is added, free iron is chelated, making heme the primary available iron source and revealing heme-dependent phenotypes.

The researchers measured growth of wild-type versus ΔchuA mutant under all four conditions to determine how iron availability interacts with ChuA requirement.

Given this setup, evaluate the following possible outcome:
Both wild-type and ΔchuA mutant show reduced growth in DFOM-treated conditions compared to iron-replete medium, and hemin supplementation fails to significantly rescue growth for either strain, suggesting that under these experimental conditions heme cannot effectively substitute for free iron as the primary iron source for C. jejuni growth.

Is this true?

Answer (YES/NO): NO